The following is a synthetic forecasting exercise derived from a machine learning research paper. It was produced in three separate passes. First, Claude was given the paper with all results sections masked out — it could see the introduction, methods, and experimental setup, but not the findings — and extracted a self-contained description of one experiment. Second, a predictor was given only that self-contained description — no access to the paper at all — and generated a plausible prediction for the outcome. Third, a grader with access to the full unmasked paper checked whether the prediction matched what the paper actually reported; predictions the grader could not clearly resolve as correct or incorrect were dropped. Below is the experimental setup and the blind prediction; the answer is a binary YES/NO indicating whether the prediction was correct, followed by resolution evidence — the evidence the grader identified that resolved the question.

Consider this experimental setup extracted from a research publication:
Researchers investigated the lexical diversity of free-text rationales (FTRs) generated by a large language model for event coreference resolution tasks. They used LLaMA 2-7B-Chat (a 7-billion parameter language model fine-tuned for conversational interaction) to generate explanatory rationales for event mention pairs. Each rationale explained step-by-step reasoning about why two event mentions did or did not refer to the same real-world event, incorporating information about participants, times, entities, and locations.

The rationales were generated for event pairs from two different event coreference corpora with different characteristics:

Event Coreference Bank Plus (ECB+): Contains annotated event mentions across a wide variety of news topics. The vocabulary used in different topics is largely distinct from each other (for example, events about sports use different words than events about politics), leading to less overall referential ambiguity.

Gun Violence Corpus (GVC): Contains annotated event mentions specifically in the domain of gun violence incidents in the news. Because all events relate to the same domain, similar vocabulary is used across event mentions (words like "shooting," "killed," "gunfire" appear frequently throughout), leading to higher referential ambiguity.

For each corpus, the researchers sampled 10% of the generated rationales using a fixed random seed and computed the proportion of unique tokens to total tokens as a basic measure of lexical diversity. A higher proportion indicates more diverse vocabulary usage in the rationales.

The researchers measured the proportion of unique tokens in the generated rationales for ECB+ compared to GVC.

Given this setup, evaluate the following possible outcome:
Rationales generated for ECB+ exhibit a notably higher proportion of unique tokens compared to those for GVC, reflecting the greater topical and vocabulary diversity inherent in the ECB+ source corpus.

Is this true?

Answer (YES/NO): YES